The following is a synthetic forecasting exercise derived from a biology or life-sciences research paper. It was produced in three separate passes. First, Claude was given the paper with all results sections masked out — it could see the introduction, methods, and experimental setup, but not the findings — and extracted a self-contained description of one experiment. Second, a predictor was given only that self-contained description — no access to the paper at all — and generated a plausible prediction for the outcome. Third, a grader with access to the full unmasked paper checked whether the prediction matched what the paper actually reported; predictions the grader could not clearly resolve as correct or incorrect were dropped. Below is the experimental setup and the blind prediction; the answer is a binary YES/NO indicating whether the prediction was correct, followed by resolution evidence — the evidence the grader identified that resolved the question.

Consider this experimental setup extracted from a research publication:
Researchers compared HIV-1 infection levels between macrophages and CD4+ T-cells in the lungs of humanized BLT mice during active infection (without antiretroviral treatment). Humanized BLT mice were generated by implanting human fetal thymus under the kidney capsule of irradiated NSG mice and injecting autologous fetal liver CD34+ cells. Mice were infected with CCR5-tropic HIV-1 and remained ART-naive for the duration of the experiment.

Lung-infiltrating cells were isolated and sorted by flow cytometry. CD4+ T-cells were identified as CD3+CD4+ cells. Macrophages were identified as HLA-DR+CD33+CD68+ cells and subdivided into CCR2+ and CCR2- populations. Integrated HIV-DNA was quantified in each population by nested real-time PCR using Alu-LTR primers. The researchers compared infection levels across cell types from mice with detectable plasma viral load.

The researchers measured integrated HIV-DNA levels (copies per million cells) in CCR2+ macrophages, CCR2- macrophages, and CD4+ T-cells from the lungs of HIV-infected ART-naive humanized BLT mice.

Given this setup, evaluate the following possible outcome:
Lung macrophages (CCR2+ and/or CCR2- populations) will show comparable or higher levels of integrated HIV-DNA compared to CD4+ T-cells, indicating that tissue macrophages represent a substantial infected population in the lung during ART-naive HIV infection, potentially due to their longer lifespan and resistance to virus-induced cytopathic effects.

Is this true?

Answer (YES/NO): NO